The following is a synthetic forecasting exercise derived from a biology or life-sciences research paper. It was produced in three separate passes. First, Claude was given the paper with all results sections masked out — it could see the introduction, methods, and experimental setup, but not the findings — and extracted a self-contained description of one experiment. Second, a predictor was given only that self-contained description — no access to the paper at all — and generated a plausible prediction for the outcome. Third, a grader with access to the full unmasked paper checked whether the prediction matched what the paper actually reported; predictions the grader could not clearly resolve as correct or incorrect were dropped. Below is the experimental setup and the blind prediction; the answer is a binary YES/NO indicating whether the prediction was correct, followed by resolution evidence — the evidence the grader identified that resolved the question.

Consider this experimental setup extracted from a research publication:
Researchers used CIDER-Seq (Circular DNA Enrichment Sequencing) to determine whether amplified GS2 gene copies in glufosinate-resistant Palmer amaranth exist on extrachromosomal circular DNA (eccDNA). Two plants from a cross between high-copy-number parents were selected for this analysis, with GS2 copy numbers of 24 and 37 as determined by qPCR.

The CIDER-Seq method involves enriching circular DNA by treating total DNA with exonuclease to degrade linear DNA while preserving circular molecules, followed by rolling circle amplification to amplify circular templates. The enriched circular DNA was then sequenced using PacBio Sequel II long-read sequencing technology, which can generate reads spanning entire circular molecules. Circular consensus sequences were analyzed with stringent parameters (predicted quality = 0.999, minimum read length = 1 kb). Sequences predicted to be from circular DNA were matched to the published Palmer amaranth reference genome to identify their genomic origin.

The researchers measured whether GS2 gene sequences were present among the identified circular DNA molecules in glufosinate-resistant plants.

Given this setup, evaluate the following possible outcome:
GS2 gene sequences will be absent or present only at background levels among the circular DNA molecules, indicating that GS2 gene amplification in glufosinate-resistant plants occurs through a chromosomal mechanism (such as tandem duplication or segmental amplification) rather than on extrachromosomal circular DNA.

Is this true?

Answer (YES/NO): NO